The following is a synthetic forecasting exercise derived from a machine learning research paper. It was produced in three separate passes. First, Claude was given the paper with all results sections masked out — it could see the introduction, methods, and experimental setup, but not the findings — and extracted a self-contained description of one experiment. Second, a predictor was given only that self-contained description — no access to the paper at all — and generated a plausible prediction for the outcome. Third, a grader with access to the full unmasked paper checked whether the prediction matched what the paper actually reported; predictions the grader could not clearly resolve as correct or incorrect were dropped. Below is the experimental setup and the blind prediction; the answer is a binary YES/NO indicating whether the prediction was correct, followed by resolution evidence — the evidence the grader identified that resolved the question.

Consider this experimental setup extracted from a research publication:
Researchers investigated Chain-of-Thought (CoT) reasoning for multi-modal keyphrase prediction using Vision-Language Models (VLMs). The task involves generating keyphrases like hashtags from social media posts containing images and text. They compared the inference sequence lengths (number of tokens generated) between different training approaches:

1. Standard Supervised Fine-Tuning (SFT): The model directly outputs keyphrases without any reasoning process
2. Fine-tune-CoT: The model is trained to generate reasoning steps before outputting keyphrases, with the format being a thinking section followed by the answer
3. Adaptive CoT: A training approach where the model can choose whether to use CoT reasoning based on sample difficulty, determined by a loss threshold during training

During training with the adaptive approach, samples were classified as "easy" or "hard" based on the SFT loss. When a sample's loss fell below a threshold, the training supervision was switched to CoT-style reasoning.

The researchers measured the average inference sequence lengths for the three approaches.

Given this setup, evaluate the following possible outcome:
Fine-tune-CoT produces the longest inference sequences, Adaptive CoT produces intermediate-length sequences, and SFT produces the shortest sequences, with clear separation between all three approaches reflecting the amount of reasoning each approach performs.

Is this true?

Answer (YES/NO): YES